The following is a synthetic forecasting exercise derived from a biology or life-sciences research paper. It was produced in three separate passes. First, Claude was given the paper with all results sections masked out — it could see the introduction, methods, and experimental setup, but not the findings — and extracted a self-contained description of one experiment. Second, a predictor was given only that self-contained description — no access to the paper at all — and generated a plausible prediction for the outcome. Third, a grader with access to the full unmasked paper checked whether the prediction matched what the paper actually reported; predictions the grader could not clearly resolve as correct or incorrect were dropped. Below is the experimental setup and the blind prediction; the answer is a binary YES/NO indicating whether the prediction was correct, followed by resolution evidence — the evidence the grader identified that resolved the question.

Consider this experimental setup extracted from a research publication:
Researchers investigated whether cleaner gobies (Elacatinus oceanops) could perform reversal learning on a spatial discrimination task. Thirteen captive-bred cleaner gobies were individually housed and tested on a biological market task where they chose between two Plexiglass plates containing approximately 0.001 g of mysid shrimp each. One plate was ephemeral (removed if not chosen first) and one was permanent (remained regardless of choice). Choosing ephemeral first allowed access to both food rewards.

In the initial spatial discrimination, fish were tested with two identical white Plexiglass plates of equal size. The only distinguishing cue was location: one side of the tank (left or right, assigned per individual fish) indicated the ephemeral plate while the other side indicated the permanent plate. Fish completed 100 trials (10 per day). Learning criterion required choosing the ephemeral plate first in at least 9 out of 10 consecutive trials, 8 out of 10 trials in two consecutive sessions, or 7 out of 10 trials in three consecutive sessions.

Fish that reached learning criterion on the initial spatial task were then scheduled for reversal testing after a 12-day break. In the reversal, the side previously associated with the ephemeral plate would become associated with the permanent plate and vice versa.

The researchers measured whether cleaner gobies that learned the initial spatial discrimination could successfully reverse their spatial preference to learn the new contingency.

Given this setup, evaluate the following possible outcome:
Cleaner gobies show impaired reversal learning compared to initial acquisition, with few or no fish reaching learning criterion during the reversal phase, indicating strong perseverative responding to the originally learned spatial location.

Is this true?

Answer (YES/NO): YES